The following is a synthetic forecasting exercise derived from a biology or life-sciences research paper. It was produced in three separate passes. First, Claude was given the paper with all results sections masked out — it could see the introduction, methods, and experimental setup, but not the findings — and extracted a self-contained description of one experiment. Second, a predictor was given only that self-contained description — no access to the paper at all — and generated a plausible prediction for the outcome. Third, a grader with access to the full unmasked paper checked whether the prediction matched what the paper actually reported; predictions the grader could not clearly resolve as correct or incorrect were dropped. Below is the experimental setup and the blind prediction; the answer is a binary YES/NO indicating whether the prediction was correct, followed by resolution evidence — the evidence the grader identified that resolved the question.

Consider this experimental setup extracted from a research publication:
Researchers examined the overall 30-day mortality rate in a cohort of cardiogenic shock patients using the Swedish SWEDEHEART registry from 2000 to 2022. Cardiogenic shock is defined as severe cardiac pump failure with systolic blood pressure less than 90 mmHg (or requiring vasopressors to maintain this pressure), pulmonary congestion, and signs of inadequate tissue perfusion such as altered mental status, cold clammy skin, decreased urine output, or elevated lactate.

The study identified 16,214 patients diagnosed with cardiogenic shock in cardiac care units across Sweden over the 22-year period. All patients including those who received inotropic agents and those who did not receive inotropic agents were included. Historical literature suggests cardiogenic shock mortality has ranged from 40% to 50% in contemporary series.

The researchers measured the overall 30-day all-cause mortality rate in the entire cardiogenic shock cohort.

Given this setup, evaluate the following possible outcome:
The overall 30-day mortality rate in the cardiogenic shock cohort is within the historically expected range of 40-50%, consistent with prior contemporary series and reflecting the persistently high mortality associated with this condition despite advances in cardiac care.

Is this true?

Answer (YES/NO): YES